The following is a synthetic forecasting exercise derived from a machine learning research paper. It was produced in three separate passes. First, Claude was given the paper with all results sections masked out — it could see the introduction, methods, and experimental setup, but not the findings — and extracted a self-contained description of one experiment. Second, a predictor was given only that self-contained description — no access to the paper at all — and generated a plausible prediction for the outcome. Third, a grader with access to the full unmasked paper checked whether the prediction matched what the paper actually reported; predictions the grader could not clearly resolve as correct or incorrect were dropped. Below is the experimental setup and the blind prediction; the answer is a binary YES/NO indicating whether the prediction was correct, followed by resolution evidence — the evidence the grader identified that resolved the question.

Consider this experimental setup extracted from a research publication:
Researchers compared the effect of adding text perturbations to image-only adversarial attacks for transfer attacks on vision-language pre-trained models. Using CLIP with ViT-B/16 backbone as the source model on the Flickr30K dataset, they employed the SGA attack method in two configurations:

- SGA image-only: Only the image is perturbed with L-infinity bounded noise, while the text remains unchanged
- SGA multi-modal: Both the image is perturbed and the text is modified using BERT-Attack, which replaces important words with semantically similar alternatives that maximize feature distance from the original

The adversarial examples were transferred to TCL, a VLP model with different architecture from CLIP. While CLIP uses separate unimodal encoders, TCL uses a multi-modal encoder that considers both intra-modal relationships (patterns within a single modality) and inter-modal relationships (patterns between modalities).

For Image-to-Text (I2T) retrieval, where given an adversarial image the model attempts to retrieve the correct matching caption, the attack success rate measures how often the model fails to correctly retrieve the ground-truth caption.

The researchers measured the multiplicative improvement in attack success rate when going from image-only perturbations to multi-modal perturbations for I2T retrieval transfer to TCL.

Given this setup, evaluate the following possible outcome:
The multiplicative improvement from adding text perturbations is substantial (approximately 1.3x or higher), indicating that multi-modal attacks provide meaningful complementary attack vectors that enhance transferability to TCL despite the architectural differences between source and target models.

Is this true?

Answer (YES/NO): YES